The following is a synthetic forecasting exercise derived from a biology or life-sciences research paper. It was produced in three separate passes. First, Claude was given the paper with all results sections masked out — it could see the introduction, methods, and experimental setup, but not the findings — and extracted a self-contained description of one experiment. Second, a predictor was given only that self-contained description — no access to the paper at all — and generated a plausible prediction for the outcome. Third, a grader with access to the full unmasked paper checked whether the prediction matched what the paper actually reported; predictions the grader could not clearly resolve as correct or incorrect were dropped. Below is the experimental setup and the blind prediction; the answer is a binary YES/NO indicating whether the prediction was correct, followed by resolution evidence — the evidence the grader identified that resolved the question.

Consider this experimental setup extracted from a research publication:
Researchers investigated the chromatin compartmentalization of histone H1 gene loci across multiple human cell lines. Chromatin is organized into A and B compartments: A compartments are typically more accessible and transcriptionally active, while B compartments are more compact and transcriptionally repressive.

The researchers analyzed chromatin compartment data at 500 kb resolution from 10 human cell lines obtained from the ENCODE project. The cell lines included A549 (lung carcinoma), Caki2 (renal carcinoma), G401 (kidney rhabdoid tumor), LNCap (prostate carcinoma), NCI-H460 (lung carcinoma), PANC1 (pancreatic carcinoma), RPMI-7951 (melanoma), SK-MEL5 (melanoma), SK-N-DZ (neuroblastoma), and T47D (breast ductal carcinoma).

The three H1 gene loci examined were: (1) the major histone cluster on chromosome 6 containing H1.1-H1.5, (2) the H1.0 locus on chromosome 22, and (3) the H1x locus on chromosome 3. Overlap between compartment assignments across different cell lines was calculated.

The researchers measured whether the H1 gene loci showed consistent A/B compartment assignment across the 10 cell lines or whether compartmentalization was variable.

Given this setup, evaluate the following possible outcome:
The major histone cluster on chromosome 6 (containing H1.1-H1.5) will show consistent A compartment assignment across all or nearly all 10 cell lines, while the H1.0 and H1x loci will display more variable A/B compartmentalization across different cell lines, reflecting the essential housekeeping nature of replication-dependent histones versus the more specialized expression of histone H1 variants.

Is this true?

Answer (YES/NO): NO